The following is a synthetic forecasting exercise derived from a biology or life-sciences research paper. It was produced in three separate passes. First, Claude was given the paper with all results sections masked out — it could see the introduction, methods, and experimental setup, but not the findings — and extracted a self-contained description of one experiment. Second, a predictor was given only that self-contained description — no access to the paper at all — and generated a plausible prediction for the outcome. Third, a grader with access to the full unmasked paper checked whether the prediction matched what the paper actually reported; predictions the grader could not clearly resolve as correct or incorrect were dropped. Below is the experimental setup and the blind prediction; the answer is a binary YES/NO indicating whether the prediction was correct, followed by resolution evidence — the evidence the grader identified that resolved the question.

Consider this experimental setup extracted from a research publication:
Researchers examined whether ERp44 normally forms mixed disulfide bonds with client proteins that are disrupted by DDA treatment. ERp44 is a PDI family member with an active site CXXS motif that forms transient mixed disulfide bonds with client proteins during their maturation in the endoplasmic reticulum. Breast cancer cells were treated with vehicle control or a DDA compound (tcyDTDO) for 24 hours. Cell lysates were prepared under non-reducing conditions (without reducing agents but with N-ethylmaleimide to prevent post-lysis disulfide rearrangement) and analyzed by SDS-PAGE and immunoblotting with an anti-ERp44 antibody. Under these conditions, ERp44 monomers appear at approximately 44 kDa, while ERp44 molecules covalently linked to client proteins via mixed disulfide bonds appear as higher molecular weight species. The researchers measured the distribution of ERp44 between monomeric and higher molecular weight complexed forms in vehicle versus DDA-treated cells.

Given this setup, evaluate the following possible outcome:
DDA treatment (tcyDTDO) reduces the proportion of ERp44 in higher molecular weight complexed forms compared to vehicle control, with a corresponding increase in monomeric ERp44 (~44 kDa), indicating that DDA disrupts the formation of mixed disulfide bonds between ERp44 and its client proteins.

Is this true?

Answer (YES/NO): NO